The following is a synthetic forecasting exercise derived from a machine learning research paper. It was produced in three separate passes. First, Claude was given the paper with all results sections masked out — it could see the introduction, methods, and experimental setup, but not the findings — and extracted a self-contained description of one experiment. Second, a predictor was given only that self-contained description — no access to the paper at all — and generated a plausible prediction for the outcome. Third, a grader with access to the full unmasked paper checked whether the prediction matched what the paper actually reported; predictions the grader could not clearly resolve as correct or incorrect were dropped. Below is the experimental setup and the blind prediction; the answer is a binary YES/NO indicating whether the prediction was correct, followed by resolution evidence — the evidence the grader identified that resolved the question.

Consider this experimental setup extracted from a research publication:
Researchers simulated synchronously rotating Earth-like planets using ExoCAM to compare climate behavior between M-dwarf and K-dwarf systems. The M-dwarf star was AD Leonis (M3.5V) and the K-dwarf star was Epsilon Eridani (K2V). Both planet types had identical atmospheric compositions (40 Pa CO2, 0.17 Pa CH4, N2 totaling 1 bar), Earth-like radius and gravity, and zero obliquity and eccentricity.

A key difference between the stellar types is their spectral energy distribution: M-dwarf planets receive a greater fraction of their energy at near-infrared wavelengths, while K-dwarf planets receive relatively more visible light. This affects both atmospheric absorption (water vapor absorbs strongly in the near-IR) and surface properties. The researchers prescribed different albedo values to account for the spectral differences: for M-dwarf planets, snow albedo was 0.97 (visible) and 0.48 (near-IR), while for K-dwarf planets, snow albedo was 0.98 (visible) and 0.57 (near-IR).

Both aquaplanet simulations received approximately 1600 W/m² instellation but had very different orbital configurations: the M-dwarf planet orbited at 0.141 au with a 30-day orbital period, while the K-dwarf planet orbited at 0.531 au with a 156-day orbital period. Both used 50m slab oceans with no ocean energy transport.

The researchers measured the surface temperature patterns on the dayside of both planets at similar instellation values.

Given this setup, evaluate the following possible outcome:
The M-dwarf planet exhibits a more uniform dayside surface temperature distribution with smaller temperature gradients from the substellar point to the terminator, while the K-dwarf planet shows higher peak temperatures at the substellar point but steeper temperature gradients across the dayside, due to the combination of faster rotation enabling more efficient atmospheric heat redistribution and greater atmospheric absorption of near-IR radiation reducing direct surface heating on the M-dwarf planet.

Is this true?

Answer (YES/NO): NO